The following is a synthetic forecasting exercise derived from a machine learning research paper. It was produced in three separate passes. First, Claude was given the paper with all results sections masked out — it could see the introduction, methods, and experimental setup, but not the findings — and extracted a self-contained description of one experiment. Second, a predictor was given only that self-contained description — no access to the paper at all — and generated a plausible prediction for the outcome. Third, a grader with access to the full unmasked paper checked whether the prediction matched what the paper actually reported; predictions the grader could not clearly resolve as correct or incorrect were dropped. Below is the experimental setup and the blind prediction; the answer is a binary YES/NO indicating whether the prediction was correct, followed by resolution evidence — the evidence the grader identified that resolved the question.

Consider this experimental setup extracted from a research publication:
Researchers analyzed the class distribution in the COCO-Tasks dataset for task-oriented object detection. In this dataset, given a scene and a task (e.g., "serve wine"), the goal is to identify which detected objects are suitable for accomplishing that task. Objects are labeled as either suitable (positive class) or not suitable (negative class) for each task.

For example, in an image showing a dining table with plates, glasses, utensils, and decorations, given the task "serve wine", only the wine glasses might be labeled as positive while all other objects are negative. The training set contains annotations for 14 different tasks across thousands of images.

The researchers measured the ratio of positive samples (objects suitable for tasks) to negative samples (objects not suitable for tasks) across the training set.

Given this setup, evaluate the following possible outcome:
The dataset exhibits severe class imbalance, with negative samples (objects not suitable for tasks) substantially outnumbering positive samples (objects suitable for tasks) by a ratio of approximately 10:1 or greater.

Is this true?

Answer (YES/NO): YES